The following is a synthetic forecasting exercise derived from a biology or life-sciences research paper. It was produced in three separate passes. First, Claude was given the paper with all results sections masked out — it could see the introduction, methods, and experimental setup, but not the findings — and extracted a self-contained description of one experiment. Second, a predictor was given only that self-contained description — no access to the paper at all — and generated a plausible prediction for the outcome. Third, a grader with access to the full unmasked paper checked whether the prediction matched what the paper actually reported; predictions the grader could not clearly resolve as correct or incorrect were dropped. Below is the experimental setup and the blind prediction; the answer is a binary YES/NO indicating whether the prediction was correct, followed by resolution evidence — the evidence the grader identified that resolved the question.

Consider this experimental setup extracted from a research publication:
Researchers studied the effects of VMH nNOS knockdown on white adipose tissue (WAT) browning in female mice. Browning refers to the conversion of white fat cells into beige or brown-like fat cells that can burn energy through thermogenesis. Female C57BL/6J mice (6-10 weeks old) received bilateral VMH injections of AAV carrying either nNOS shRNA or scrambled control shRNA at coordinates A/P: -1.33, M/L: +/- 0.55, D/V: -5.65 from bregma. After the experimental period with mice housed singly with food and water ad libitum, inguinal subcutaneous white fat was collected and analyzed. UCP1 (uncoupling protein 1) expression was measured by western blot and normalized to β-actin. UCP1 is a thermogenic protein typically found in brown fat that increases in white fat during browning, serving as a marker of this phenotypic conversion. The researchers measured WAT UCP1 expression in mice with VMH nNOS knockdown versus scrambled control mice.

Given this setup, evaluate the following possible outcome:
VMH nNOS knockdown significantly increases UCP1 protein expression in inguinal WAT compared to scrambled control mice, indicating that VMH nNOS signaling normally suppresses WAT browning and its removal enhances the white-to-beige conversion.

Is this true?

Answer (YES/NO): NO